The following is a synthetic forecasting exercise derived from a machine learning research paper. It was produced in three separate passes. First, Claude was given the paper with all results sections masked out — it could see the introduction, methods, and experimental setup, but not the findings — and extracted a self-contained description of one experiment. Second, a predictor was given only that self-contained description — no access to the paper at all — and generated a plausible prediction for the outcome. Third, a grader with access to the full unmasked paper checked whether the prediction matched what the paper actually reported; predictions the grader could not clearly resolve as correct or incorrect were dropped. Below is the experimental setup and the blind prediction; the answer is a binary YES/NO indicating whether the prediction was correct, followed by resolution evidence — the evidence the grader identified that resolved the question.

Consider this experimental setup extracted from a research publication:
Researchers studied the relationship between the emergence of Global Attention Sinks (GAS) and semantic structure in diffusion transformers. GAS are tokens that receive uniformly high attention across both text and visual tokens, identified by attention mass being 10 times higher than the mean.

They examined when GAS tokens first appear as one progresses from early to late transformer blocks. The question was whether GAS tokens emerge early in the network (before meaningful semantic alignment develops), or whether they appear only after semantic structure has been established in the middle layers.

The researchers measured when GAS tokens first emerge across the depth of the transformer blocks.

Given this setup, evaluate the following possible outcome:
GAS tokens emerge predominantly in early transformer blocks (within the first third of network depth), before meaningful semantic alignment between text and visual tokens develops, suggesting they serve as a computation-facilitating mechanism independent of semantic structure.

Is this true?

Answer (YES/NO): NO